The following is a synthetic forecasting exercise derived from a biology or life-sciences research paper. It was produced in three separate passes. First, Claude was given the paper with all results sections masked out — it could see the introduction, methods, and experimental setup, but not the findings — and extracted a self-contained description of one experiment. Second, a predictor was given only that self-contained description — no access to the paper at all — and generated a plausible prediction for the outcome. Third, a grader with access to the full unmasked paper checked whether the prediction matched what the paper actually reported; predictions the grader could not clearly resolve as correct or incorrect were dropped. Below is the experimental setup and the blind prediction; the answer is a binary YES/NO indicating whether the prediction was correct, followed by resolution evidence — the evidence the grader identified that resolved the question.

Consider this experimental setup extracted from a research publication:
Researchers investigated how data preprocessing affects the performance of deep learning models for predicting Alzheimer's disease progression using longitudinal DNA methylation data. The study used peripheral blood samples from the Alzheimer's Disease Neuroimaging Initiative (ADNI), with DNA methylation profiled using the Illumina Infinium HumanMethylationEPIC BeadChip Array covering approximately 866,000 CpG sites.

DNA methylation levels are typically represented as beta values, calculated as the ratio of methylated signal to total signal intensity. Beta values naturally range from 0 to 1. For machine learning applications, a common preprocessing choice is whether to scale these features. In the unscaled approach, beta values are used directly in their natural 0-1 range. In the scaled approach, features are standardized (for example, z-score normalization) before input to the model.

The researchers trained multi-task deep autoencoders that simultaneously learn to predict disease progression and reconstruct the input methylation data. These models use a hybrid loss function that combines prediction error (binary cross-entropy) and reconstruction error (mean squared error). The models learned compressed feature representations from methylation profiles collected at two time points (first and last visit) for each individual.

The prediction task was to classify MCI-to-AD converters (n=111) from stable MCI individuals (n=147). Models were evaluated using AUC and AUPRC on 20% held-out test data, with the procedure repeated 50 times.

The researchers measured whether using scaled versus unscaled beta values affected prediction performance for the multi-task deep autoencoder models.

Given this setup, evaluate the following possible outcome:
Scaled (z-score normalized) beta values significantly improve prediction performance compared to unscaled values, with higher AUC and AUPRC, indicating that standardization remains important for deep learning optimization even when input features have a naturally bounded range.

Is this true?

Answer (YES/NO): NO